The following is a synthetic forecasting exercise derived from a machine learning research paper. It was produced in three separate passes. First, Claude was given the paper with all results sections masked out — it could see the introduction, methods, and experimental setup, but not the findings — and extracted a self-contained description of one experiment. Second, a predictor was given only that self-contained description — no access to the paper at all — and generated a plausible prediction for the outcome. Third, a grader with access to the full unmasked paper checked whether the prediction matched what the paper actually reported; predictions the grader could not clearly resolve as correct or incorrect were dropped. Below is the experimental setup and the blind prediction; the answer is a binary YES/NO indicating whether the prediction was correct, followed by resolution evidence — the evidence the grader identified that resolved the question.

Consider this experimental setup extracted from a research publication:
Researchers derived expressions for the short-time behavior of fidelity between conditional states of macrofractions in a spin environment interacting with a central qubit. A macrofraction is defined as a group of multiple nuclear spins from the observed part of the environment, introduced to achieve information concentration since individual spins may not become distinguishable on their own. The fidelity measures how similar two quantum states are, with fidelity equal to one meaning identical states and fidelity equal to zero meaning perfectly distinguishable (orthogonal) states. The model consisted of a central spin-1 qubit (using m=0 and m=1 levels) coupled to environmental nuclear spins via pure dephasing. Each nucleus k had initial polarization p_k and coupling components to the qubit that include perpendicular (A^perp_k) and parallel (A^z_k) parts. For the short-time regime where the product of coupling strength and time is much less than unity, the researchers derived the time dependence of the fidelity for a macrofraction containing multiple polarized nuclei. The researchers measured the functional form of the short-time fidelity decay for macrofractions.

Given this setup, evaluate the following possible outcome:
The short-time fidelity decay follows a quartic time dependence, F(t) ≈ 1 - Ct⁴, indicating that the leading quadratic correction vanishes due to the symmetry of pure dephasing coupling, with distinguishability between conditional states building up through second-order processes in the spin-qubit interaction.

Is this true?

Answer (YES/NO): NO